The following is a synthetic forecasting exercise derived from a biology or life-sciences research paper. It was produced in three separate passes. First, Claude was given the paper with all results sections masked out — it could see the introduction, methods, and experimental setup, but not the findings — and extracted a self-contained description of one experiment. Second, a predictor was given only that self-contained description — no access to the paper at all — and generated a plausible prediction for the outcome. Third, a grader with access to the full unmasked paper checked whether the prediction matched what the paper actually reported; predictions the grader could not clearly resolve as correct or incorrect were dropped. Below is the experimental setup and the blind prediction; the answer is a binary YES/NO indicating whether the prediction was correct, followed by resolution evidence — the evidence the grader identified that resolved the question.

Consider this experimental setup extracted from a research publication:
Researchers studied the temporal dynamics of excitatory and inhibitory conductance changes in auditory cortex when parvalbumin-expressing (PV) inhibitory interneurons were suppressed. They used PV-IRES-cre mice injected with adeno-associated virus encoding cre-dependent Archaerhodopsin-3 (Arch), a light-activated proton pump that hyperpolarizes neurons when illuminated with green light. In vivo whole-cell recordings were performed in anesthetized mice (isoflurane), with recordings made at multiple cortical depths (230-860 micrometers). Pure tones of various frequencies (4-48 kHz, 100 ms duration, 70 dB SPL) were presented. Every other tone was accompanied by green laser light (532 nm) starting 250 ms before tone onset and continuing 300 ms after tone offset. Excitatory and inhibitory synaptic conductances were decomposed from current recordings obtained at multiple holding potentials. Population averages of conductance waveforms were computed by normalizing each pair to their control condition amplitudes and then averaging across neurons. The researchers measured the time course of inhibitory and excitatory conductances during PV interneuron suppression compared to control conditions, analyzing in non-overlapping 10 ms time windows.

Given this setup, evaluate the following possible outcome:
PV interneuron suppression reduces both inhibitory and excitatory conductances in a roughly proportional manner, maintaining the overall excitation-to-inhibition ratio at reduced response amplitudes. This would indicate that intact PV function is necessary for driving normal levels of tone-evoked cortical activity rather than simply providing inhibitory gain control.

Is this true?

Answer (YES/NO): NO